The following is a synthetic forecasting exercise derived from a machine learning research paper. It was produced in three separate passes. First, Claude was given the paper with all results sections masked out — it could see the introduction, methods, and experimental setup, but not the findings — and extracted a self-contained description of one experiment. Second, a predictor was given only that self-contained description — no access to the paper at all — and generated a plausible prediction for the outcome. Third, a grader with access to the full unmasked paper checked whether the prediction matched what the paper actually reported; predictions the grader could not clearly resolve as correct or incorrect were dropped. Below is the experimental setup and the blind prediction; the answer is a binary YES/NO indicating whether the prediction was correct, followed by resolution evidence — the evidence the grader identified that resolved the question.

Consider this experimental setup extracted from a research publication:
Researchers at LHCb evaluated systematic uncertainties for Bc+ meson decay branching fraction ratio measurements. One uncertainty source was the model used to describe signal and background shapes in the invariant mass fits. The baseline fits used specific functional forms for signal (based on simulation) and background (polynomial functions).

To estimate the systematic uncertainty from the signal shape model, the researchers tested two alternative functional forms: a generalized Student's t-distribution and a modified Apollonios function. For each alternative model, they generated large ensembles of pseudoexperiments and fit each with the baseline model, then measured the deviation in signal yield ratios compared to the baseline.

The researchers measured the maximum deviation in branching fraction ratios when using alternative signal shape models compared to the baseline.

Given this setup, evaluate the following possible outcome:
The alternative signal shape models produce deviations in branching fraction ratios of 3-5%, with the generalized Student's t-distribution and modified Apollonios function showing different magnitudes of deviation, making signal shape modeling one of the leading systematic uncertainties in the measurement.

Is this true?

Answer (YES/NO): NO